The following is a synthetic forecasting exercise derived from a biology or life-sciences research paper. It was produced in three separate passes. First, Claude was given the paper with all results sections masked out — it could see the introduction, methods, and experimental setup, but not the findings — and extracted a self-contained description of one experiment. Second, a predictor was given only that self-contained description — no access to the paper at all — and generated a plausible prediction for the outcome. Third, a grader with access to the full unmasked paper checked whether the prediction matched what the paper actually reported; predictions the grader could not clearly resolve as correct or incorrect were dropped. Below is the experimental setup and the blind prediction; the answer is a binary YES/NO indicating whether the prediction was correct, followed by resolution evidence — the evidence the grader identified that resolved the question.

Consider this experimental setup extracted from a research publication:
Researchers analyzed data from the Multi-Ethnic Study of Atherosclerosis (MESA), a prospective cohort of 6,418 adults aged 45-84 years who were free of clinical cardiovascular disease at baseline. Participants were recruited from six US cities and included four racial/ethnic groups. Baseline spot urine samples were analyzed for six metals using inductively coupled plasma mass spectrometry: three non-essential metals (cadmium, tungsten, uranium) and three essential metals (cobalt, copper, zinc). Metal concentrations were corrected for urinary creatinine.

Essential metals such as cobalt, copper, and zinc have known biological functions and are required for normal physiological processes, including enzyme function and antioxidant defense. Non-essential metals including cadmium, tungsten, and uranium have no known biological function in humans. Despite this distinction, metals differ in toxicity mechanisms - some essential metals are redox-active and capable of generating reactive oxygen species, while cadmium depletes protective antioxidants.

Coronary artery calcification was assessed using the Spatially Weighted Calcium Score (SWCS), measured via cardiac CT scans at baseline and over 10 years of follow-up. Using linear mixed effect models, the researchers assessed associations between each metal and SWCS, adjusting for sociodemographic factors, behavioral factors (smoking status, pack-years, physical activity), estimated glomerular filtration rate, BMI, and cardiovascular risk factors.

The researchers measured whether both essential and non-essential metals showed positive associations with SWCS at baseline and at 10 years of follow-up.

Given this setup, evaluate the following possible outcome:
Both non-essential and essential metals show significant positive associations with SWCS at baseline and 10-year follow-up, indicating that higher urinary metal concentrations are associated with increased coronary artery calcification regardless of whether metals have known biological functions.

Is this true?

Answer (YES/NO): YES